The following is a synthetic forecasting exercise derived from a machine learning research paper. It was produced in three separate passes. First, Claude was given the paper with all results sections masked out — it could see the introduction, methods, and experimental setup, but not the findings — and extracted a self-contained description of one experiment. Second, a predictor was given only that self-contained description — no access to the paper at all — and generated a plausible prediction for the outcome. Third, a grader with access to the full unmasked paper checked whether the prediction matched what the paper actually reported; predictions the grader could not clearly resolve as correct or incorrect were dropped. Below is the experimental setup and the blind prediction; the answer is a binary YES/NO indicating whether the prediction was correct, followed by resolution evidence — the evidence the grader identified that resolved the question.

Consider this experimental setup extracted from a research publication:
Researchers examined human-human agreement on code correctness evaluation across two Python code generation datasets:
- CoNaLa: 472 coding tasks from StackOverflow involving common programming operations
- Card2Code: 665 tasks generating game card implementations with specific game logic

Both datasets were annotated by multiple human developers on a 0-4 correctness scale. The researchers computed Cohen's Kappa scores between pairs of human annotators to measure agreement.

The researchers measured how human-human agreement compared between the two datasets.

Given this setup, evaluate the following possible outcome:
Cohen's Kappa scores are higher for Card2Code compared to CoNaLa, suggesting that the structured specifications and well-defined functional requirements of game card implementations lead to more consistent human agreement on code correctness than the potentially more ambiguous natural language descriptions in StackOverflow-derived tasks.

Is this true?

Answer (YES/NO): YES